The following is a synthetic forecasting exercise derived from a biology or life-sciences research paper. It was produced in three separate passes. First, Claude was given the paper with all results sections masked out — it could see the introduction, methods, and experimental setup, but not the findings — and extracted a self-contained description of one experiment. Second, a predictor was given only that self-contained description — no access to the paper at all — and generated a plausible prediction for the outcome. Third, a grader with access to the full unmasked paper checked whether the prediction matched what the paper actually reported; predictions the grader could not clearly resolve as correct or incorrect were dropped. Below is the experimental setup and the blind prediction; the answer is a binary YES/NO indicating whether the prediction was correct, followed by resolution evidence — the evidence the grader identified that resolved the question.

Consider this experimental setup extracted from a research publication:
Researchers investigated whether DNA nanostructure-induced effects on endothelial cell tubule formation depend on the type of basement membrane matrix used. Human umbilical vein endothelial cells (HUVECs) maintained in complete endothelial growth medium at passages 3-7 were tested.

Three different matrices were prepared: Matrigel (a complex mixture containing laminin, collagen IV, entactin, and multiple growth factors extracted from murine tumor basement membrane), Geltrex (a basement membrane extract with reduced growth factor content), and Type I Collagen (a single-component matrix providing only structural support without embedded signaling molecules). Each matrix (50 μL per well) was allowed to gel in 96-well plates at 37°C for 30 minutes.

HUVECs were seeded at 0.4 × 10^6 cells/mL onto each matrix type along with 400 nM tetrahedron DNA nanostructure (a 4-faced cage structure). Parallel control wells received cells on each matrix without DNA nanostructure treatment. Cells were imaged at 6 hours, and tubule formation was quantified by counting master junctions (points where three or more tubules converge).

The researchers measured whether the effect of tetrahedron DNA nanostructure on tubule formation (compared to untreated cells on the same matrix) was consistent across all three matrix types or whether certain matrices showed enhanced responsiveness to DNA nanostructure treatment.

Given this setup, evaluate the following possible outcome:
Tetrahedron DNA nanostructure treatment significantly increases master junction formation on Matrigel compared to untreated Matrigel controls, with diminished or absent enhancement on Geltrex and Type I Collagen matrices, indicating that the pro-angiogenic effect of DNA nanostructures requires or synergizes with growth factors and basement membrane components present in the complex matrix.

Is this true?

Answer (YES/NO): YES